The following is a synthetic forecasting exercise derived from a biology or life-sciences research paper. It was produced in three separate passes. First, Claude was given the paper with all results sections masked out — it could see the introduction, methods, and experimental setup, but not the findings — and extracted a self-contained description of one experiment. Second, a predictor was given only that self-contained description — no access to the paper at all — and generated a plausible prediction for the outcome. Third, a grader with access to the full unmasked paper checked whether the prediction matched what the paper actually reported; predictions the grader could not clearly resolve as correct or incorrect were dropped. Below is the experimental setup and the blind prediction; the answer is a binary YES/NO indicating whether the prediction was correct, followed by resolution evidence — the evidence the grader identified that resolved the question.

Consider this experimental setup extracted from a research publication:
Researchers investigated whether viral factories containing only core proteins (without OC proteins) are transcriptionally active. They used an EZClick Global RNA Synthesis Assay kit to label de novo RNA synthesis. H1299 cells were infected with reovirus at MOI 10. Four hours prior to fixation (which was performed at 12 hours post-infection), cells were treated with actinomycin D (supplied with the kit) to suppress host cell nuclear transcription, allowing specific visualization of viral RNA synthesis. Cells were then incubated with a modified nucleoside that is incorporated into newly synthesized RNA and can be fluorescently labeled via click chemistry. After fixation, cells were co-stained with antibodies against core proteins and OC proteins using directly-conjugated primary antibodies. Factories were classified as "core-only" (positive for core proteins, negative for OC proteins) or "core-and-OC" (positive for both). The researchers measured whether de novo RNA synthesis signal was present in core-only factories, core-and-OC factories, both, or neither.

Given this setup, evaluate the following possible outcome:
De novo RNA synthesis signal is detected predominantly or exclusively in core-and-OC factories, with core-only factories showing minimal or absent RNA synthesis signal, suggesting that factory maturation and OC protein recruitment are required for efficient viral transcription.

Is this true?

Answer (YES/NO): NO